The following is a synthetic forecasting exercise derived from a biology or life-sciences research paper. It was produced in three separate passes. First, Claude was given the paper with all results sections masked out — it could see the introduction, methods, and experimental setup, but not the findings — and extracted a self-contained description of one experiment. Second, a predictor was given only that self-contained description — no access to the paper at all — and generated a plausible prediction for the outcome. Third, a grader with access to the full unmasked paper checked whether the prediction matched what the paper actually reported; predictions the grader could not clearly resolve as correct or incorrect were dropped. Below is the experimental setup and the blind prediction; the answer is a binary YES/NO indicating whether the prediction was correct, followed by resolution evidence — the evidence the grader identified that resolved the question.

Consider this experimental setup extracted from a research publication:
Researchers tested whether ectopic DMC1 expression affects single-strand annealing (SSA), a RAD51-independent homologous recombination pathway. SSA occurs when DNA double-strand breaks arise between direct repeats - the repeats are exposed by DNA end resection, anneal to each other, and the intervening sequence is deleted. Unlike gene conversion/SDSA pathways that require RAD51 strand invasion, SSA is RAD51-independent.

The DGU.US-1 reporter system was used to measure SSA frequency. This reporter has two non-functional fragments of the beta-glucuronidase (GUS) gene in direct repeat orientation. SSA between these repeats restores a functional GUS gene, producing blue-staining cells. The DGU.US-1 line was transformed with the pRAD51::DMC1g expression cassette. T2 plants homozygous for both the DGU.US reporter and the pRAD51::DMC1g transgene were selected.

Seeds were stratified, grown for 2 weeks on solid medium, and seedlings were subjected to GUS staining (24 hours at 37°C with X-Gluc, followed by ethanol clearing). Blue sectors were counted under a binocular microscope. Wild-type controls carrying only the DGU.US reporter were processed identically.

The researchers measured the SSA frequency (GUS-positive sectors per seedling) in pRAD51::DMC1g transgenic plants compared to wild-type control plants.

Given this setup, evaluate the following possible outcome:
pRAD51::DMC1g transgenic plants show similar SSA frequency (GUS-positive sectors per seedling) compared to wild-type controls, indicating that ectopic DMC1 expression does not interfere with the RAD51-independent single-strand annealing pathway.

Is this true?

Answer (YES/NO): YES